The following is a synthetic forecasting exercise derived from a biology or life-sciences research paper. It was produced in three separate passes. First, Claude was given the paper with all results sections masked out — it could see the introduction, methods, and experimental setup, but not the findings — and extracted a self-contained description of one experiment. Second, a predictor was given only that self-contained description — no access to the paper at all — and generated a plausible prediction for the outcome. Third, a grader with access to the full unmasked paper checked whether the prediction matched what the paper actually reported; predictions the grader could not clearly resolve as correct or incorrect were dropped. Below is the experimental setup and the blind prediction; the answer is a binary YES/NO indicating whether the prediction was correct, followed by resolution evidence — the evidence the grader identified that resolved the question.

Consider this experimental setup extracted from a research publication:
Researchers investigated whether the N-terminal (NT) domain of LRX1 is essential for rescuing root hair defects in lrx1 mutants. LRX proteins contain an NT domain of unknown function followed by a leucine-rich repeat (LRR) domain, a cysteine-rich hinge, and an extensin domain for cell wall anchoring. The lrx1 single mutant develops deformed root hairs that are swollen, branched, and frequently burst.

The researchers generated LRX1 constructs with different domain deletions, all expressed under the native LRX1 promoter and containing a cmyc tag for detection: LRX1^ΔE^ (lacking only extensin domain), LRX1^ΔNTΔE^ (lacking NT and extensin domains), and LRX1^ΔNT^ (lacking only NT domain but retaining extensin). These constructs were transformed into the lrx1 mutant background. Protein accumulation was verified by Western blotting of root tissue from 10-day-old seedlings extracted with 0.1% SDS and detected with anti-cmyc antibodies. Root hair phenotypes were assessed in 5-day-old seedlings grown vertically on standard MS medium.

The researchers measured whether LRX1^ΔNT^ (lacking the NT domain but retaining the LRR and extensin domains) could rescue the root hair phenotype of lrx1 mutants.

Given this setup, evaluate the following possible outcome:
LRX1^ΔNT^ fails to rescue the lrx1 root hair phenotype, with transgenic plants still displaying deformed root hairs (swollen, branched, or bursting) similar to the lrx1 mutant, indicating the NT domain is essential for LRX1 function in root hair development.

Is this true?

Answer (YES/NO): YES